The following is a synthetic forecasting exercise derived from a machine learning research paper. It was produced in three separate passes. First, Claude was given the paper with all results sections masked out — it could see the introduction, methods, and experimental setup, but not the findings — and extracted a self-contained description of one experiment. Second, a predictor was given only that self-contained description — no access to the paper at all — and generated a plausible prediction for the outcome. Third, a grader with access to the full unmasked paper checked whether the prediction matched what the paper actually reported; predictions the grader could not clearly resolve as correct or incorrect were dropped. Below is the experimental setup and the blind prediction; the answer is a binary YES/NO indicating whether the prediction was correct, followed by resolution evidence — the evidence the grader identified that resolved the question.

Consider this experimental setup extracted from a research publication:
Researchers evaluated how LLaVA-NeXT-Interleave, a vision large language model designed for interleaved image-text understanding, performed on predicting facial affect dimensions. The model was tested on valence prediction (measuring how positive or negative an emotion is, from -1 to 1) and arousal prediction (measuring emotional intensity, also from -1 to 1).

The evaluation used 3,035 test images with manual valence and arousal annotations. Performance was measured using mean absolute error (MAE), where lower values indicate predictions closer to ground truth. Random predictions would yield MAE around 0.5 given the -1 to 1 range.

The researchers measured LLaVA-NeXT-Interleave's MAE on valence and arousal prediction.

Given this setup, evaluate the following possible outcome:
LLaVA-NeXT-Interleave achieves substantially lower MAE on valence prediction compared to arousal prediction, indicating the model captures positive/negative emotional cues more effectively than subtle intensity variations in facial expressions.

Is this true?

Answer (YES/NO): NO